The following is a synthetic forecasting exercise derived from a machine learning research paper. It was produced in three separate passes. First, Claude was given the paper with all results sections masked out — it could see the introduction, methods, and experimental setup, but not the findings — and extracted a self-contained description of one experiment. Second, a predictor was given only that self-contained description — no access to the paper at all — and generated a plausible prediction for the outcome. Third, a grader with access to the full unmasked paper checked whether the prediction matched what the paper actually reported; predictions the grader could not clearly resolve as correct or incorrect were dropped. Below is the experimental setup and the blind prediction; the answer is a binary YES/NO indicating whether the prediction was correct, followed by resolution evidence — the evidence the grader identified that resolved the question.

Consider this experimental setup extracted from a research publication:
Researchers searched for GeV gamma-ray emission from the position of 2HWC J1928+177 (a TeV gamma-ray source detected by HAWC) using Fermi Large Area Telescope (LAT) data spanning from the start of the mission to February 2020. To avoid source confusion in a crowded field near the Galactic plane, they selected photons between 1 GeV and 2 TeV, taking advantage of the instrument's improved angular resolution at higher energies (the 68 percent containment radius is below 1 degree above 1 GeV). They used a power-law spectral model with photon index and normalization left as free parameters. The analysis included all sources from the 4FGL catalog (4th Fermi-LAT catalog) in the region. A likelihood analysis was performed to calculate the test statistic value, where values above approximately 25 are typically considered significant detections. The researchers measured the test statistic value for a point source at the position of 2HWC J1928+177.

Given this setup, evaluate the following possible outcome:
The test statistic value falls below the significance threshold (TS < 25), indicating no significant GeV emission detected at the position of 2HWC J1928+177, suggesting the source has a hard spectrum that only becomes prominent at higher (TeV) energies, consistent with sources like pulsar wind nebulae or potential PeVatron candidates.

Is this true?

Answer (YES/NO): YES